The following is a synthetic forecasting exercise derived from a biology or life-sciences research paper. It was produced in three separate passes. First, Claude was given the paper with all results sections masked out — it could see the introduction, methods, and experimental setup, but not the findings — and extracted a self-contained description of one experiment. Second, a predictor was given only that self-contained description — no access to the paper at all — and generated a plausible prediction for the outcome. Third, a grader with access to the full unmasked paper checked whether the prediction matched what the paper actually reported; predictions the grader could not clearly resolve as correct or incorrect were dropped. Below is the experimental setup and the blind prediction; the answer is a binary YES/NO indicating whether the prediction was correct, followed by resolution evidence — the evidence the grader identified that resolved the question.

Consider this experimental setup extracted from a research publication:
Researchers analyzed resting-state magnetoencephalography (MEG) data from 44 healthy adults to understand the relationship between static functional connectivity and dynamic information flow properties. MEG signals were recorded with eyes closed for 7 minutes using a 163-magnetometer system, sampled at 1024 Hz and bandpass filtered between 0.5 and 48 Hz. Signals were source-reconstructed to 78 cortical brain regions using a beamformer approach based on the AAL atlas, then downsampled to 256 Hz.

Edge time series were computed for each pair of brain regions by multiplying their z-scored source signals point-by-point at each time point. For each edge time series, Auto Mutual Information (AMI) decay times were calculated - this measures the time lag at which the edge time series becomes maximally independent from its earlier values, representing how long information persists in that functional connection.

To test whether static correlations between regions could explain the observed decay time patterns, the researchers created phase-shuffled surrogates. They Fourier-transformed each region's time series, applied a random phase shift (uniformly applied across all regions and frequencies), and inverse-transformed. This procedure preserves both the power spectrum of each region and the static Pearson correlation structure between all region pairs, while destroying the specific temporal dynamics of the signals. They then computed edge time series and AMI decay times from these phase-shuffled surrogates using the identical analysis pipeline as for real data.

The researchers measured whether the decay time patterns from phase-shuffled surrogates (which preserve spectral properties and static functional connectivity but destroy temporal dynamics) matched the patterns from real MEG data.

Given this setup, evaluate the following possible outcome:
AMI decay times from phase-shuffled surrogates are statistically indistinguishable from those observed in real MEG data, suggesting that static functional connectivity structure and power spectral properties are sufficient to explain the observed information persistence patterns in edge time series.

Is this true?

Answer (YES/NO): NO